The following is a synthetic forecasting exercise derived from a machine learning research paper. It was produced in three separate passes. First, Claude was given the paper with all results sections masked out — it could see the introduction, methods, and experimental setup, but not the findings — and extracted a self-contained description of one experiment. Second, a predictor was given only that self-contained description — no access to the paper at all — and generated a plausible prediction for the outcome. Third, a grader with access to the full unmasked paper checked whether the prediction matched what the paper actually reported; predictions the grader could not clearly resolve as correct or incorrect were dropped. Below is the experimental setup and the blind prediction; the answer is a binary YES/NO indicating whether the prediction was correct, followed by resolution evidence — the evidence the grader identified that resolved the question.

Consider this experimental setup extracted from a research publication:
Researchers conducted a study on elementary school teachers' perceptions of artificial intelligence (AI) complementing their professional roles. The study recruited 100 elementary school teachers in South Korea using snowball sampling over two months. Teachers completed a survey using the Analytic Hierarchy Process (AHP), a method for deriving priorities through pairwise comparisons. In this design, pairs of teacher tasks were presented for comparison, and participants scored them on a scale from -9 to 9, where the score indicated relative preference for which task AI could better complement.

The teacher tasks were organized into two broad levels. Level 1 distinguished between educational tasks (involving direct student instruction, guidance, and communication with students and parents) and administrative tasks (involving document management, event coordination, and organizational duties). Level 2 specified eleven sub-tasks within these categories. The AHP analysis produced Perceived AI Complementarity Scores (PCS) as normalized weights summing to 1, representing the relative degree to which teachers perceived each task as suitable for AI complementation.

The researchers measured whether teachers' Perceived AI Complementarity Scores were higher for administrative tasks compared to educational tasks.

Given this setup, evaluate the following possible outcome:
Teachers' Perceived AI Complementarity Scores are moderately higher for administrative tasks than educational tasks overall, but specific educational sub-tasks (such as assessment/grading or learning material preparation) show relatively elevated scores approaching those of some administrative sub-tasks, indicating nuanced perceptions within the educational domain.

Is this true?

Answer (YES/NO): NO